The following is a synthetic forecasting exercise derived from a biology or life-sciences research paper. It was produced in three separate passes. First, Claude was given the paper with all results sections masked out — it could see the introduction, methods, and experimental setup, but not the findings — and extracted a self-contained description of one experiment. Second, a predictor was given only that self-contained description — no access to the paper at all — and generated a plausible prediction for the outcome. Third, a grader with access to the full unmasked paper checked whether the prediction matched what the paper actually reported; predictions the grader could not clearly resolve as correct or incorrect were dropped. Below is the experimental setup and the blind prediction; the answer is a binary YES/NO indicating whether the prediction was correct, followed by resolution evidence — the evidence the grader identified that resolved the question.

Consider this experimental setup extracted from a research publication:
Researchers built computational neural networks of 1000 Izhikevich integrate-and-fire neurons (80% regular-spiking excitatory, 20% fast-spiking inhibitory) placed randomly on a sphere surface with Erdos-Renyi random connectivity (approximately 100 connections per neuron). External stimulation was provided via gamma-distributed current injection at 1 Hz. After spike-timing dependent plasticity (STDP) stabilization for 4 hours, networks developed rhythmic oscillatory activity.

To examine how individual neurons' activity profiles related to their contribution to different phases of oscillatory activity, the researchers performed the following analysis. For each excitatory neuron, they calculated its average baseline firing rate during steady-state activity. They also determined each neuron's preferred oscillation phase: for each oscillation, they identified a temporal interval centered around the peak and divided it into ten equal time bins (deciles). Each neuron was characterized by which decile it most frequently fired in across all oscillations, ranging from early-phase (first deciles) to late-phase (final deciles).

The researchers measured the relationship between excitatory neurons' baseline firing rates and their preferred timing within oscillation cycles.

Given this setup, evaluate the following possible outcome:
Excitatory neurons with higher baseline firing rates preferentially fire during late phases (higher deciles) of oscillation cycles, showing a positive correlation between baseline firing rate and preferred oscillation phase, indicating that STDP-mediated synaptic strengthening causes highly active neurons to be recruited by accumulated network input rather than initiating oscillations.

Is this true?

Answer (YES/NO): YES